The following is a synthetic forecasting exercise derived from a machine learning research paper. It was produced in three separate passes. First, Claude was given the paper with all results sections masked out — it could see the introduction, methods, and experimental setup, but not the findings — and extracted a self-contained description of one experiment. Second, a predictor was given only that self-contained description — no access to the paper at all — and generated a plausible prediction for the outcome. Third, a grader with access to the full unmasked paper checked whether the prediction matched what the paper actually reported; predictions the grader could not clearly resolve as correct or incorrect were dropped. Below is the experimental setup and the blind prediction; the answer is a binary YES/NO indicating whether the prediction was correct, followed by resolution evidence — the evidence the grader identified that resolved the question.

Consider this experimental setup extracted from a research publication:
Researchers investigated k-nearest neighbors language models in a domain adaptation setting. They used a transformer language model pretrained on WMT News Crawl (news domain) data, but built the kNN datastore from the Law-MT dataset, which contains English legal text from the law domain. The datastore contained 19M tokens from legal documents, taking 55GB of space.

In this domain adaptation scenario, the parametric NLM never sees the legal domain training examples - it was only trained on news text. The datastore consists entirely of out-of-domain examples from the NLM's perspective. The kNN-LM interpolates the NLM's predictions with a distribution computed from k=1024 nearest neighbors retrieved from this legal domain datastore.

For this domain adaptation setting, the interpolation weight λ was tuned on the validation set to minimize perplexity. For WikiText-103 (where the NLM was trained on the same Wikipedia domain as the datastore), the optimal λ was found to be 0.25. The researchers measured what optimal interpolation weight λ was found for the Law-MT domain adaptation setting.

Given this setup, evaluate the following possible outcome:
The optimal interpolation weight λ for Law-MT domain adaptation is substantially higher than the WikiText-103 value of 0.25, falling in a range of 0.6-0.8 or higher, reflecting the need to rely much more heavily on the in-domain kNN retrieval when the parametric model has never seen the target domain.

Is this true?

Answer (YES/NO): YES